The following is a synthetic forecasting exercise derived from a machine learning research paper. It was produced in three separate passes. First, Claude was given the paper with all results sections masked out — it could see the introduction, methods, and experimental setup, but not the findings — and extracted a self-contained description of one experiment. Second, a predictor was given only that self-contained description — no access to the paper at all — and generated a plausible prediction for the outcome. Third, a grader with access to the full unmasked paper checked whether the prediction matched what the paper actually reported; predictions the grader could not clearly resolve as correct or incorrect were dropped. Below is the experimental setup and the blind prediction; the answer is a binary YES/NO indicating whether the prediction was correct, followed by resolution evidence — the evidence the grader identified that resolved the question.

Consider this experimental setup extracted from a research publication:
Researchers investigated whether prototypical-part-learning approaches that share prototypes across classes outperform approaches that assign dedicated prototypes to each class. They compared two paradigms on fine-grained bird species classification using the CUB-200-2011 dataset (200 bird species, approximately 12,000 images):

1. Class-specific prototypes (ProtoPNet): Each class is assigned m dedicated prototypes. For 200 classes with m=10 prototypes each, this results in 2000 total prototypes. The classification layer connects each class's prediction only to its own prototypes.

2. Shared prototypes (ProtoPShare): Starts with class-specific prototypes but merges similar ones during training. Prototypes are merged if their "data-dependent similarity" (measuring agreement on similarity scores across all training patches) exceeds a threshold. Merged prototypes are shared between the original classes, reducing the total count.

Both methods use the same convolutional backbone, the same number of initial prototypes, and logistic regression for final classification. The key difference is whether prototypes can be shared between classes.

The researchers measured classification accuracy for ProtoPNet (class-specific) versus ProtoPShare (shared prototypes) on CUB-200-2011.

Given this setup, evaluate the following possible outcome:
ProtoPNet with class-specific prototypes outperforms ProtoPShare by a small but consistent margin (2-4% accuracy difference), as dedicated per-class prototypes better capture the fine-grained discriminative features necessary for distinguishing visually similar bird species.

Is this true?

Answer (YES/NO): NO